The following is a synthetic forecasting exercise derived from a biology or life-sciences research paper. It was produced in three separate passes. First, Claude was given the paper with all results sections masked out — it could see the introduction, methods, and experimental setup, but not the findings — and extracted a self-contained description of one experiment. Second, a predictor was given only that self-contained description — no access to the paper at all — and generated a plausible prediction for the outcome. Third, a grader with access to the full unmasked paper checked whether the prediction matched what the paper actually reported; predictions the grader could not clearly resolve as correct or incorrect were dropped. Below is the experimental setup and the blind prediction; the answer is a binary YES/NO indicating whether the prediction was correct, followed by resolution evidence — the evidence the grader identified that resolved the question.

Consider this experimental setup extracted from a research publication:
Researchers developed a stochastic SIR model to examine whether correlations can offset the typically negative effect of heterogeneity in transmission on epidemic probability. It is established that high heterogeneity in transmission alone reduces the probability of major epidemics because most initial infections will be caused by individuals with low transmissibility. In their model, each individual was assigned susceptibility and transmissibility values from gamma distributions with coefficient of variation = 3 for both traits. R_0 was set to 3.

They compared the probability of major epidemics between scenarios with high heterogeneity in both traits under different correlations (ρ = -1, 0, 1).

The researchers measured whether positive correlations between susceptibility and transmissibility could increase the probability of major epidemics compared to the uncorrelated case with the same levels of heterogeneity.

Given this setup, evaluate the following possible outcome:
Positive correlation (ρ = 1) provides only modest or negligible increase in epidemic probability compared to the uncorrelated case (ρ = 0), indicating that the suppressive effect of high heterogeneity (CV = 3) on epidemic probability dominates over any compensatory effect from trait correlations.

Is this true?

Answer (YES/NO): NO